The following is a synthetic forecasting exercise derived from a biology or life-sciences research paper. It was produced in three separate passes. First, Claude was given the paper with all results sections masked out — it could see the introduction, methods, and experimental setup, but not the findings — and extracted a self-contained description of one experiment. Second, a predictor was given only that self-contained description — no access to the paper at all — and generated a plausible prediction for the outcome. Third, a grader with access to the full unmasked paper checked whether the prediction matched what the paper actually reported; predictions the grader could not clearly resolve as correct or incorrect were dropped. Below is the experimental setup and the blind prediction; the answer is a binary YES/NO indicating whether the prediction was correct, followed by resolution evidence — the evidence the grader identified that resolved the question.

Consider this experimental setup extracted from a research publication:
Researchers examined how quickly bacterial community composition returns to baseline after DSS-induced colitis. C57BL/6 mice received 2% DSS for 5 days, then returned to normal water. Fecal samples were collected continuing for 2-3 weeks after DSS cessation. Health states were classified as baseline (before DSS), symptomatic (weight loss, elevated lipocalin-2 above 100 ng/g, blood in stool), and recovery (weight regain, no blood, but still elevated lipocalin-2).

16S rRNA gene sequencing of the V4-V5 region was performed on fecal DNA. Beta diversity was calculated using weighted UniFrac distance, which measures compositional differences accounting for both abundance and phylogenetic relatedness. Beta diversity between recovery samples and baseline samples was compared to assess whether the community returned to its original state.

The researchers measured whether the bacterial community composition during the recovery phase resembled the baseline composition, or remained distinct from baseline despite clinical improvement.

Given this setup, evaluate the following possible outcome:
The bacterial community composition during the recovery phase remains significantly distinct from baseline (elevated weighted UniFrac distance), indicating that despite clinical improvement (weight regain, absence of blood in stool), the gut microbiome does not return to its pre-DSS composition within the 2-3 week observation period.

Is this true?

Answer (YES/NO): NO